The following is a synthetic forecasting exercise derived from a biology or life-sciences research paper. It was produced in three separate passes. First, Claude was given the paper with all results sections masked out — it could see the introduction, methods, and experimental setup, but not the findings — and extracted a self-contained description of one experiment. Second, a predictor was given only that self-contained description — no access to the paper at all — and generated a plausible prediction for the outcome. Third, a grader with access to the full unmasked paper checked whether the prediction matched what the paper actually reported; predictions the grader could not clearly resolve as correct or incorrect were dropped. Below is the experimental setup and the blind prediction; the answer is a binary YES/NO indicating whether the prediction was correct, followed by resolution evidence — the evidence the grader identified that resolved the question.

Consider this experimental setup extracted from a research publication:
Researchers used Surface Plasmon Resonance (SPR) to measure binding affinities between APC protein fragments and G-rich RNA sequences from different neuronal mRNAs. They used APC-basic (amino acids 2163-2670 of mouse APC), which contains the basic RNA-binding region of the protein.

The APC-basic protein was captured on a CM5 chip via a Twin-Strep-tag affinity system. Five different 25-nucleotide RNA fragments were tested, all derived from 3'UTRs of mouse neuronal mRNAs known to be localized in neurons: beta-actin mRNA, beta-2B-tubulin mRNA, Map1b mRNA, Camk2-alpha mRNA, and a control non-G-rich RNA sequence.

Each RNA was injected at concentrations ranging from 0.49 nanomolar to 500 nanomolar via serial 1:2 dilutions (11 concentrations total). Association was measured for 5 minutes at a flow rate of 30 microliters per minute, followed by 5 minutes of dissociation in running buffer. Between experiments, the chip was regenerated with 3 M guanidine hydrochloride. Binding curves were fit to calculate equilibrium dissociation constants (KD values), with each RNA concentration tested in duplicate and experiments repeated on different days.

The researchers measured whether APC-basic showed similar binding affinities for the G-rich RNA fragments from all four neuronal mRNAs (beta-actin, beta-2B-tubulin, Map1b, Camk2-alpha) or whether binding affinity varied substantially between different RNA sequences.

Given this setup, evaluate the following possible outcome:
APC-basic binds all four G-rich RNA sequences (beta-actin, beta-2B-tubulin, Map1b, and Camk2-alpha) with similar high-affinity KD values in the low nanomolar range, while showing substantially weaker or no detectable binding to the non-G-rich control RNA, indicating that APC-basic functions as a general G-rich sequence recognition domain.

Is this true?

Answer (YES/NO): NO